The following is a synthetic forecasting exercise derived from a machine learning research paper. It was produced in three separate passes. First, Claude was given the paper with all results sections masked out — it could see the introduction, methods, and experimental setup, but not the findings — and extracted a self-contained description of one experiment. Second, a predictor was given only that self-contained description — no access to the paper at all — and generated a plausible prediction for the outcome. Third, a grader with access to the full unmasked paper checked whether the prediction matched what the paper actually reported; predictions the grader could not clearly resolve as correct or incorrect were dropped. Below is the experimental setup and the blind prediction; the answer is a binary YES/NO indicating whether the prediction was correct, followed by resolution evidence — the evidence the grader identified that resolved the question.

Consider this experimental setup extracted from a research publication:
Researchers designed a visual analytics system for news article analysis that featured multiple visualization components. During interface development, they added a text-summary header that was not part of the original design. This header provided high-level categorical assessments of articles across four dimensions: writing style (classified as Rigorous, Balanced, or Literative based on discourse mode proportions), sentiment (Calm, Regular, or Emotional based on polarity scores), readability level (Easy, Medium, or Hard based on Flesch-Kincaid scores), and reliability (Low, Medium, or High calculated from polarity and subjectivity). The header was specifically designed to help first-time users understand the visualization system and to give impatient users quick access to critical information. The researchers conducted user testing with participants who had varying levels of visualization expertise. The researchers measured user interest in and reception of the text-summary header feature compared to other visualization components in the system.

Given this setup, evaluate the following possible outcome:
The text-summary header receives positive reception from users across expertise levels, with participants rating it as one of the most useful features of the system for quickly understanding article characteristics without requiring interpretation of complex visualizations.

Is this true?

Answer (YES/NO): NO